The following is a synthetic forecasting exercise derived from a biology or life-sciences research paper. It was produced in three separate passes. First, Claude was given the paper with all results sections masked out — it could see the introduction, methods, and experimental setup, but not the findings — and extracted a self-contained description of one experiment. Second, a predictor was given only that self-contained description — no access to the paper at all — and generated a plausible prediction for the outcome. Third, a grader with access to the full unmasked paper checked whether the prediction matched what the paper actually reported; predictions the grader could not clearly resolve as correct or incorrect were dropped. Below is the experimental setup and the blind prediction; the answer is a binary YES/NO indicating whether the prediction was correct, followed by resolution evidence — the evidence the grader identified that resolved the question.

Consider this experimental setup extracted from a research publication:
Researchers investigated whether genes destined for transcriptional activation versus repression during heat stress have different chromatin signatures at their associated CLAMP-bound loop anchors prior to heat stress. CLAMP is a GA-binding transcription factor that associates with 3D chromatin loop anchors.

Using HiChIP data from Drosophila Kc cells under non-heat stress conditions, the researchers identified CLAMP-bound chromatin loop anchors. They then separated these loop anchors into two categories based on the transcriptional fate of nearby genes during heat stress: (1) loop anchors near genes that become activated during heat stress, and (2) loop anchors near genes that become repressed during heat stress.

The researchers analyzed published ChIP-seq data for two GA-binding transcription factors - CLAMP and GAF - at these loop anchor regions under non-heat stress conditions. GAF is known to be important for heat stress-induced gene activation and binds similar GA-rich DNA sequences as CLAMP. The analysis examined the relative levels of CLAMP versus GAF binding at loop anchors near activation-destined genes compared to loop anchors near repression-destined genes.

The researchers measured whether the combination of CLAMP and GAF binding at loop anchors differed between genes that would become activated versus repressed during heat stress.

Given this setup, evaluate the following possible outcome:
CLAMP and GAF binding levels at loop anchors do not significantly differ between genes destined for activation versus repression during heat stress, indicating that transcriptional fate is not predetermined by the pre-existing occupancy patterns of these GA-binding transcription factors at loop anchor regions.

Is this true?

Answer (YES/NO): NO